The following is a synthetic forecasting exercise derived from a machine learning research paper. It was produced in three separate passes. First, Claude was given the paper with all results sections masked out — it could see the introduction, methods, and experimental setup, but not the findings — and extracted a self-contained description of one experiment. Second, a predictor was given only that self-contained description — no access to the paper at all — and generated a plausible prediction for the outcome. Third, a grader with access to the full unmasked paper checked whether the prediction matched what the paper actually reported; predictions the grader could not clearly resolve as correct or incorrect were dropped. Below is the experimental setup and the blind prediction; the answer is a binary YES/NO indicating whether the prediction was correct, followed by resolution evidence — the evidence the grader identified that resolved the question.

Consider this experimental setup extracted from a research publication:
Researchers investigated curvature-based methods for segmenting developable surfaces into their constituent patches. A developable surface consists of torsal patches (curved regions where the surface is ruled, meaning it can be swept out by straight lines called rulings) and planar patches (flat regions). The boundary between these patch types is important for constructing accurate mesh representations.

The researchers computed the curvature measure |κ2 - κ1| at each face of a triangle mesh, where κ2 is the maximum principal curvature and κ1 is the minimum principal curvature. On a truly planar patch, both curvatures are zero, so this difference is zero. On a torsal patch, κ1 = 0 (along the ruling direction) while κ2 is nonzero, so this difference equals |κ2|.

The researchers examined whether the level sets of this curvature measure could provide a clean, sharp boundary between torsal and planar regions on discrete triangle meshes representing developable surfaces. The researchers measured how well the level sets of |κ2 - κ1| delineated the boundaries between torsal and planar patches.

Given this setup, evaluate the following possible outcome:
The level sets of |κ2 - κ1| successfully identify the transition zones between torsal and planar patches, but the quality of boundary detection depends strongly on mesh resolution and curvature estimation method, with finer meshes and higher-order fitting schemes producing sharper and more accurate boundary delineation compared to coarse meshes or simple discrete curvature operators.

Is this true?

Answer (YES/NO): NO